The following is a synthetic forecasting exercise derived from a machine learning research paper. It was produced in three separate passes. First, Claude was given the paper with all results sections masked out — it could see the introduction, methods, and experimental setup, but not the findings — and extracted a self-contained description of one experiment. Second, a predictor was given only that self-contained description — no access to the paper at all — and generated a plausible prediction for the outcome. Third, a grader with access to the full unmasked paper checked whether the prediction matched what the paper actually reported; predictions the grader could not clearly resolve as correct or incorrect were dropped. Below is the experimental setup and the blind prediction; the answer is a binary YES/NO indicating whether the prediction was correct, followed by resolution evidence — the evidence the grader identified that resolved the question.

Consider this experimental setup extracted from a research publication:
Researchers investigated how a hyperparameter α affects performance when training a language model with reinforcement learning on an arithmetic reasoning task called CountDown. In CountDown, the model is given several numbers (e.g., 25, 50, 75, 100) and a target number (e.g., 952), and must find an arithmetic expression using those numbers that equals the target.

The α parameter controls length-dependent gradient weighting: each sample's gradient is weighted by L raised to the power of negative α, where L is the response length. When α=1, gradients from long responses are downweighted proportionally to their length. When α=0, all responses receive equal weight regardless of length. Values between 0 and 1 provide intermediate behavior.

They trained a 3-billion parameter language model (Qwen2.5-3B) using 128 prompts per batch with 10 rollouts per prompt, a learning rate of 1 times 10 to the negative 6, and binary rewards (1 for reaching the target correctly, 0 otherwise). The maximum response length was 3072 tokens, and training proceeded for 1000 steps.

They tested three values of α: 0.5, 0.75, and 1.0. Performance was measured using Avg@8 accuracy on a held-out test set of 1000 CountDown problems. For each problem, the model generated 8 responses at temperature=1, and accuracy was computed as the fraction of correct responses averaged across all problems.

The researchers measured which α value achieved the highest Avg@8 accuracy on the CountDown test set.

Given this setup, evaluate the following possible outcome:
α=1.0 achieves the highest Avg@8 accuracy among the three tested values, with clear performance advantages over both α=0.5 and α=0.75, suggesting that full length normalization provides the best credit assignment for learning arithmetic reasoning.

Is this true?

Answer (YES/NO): YES